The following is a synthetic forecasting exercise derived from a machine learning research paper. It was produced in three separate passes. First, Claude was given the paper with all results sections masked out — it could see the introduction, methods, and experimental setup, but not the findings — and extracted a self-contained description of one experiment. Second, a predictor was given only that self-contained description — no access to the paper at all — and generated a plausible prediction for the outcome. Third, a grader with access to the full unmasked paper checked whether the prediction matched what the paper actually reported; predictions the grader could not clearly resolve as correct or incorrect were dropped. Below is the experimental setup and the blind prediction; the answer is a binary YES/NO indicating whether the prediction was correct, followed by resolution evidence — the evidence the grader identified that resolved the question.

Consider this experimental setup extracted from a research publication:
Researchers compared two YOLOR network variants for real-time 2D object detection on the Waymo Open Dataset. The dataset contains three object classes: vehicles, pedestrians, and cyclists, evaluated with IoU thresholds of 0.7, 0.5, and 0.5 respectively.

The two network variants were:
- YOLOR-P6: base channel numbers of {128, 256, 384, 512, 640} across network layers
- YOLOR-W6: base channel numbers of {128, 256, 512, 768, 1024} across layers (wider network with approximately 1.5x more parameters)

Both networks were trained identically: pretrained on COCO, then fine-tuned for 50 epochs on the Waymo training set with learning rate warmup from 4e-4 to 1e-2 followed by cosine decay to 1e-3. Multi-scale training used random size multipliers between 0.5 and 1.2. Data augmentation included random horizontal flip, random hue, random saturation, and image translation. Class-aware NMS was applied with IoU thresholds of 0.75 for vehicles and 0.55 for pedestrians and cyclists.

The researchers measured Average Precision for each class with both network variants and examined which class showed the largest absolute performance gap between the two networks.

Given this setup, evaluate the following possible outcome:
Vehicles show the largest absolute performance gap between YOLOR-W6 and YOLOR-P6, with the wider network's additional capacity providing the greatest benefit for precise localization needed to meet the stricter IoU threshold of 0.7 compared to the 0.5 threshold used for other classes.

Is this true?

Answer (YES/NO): NO